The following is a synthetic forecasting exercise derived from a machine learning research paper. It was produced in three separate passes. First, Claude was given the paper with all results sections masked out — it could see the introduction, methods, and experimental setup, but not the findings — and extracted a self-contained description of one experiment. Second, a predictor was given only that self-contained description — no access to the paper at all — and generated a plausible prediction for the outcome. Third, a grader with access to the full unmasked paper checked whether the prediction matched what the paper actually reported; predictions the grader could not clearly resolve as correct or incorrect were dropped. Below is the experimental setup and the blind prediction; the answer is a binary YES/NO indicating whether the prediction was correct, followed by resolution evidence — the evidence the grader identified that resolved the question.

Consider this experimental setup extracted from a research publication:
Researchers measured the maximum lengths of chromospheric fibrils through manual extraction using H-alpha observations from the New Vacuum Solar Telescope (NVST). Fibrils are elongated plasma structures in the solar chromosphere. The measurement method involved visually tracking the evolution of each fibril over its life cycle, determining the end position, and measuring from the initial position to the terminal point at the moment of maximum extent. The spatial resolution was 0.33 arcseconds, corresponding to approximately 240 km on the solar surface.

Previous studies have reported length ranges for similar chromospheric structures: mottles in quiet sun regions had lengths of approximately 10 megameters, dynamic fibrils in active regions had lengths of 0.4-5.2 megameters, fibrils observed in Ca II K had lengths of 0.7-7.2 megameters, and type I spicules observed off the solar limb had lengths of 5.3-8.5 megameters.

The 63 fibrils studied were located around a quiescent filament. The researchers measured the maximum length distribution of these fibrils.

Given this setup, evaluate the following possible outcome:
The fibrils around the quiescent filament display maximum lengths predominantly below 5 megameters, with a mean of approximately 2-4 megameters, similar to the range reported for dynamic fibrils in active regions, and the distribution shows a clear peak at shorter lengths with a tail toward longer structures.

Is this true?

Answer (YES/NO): NO